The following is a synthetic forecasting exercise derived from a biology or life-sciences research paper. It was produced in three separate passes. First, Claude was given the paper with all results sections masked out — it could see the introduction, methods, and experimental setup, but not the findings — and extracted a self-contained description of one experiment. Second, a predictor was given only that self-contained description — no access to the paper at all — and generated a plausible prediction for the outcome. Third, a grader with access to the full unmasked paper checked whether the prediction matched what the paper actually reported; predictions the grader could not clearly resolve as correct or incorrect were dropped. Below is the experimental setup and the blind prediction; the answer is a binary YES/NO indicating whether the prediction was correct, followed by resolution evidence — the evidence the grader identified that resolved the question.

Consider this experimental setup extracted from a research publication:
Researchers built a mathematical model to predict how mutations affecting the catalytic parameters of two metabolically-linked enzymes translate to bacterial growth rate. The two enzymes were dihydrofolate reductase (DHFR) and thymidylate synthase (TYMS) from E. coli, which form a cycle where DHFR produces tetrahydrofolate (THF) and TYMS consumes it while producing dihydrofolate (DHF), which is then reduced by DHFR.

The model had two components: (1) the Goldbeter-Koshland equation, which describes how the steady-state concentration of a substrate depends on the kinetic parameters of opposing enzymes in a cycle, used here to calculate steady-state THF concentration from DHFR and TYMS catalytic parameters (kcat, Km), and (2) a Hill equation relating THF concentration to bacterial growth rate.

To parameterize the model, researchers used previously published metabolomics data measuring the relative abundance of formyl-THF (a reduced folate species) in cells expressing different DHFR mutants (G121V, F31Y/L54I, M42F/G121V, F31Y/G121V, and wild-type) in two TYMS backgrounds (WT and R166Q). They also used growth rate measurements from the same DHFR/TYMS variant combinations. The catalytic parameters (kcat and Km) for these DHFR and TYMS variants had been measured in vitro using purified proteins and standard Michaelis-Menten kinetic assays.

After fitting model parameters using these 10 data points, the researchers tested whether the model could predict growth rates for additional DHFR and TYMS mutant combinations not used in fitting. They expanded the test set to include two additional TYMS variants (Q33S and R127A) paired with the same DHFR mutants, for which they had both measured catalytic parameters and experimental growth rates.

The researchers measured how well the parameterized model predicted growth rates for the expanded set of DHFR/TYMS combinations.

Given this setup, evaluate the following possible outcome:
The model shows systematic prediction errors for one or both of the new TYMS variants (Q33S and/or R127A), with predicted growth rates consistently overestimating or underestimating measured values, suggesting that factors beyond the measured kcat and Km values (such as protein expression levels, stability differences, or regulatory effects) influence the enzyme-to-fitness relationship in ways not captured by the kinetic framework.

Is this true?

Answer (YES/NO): NO